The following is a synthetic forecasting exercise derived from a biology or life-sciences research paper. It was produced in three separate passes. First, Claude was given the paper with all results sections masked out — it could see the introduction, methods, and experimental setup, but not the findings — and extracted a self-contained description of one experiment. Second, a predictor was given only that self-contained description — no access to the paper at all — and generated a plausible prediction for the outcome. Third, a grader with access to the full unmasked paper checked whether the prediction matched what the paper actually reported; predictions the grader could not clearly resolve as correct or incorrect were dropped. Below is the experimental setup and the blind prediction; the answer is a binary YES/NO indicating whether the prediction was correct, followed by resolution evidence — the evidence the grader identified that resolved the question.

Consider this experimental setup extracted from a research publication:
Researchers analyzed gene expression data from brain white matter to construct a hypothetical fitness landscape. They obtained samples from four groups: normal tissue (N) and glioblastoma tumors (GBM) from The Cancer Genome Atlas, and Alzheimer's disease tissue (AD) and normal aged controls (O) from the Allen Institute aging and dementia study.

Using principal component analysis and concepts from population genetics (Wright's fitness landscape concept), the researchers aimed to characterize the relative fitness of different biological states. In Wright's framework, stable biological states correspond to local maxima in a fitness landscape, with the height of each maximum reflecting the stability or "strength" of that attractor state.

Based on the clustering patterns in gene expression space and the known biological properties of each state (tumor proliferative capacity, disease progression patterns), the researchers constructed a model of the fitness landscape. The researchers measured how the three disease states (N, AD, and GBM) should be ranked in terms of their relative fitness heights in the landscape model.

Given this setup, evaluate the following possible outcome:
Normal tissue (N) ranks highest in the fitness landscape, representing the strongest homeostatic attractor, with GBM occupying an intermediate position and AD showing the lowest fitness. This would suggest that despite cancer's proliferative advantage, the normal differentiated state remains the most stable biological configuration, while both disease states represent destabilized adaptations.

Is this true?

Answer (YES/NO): NO